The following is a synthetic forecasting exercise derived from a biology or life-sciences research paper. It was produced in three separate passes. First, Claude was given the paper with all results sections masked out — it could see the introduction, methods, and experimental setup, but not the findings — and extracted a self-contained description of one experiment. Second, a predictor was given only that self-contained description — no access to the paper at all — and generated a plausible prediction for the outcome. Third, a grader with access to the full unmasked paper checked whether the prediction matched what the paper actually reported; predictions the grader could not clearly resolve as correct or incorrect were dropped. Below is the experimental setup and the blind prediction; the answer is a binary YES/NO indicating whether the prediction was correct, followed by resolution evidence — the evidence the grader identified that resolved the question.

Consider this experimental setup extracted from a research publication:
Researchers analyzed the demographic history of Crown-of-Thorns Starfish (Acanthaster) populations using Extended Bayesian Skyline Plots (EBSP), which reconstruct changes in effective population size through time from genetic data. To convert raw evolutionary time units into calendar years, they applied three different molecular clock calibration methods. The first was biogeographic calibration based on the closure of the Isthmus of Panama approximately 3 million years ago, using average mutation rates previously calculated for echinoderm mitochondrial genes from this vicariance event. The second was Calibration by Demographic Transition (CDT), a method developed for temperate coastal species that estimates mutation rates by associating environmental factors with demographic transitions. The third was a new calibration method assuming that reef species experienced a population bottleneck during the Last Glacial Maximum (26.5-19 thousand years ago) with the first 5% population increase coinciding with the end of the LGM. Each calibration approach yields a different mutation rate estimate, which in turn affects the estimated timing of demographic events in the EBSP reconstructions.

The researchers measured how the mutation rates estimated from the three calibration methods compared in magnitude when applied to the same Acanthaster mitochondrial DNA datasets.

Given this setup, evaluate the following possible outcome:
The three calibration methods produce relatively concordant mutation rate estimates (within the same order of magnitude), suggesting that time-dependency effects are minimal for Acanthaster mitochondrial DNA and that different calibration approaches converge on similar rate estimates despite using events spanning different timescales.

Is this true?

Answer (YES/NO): NO